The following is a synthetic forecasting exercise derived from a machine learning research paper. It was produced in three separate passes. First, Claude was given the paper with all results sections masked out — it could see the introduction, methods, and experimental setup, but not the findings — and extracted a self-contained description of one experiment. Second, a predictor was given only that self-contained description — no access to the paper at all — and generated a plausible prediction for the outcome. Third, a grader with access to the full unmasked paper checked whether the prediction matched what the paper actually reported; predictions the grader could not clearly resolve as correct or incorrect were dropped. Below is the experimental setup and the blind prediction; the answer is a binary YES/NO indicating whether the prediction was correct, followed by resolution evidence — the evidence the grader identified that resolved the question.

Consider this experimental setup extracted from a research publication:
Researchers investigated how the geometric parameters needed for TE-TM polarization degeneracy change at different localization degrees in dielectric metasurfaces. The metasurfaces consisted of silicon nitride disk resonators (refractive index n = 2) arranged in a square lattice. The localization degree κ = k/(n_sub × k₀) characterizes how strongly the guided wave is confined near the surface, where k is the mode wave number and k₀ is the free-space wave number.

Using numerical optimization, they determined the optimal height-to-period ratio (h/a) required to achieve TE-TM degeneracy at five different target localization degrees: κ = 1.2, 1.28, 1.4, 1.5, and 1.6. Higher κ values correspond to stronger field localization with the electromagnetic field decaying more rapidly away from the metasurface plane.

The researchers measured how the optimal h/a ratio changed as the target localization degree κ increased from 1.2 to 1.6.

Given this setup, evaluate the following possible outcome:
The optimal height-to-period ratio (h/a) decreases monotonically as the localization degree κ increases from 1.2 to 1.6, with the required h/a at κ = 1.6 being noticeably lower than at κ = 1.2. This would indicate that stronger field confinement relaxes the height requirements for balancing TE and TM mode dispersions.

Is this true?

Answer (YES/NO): NO